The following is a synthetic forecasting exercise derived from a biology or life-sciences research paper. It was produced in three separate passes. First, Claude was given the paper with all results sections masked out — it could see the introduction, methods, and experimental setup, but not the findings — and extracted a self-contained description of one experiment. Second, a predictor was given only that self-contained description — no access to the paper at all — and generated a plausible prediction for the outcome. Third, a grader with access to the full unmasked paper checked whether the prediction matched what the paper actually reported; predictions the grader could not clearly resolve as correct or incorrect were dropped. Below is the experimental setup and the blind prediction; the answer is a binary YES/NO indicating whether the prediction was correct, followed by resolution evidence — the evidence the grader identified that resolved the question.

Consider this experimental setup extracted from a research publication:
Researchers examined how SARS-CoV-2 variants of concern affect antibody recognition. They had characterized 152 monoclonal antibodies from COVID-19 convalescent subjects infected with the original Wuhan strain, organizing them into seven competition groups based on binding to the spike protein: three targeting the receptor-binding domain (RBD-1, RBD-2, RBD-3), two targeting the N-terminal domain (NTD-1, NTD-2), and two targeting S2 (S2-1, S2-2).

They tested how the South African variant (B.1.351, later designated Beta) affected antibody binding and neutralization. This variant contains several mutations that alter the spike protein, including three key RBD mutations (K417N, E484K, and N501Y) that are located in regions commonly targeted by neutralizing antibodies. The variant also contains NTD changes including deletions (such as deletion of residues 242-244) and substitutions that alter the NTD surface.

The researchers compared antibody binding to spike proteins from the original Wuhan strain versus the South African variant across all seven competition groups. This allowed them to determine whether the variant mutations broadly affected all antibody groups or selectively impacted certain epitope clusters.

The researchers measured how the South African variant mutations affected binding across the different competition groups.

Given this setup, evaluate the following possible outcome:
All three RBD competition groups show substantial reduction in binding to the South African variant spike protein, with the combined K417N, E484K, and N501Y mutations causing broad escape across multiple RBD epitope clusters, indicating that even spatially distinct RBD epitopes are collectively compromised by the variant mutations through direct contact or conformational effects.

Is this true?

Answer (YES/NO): NO